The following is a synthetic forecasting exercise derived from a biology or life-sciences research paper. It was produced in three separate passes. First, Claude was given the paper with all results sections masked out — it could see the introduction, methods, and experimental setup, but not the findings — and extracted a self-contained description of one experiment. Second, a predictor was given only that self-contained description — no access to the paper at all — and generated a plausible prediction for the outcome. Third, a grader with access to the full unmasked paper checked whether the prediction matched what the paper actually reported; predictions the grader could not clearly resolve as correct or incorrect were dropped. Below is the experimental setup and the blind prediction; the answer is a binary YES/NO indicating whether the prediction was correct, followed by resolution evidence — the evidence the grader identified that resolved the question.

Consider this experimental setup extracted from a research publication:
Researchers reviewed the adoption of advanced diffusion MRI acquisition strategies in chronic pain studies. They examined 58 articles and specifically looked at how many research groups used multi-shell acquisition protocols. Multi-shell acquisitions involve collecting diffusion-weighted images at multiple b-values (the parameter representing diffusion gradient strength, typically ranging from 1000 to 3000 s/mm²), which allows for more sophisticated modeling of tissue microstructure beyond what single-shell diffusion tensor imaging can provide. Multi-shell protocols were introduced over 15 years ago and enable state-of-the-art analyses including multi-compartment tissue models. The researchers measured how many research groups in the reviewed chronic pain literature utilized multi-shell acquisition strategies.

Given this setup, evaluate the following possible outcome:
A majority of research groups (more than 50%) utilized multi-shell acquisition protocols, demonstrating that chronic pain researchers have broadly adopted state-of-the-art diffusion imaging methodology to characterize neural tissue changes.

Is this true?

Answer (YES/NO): NO